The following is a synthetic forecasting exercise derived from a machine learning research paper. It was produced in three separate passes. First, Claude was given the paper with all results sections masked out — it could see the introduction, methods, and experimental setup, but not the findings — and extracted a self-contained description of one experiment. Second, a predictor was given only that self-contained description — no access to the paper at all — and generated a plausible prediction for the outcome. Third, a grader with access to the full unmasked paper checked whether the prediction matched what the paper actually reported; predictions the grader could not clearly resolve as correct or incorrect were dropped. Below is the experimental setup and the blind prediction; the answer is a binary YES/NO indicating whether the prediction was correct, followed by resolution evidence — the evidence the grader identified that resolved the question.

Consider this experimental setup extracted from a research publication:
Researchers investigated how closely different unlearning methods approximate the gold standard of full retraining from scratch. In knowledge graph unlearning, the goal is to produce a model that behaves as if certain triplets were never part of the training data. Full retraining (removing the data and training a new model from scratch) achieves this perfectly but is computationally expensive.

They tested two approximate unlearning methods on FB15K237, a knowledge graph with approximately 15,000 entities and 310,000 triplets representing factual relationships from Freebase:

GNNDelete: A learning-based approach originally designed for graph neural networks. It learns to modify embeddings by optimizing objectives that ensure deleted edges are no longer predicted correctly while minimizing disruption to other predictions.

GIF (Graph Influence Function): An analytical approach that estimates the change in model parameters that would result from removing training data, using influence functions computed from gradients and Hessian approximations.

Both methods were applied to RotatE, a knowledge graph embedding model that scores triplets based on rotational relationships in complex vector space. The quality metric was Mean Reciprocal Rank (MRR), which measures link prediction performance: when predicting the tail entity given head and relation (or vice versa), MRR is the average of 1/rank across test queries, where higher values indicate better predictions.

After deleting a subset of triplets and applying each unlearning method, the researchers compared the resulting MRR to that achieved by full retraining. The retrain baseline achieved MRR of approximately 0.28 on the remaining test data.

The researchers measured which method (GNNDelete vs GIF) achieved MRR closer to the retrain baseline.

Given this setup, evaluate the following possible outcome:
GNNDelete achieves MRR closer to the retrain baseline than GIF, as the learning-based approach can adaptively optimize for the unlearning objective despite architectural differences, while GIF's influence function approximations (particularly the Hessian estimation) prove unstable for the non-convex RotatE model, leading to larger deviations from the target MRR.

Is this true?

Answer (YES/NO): NO